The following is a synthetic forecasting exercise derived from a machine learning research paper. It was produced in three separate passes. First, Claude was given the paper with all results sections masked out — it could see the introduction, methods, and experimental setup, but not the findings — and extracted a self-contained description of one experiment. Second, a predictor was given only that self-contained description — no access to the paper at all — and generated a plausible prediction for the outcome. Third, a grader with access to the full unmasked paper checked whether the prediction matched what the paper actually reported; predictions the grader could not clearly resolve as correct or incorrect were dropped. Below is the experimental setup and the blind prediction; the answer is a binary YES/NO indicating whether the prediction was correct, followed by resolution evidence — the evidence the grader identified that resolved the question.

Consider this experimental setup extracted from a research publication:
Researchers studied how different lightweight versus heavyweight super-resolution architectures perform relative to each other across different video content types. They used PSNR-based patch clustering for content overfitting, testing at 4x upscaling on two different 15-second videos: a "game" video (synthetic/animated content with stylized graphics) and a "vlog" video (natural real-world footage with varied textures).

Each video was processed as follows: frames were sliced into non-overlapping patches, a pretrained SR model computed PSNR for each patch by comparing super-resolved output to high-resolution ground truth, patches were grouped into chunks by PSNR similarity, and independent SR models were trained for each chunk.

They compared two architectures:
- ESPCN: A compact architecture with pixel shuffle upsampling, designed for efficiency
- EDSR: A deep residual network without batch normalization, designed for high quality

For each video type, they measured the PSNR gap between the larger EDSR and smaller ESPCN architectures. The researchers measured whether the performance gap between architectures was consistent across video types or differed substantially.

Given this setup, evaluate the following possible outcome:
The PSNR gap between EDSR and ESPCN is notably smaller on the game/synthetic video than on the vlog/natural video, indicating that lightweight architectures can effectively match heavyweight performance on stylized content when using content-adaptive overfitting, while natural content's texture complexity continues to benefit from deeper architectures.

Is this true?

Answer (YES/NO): NO